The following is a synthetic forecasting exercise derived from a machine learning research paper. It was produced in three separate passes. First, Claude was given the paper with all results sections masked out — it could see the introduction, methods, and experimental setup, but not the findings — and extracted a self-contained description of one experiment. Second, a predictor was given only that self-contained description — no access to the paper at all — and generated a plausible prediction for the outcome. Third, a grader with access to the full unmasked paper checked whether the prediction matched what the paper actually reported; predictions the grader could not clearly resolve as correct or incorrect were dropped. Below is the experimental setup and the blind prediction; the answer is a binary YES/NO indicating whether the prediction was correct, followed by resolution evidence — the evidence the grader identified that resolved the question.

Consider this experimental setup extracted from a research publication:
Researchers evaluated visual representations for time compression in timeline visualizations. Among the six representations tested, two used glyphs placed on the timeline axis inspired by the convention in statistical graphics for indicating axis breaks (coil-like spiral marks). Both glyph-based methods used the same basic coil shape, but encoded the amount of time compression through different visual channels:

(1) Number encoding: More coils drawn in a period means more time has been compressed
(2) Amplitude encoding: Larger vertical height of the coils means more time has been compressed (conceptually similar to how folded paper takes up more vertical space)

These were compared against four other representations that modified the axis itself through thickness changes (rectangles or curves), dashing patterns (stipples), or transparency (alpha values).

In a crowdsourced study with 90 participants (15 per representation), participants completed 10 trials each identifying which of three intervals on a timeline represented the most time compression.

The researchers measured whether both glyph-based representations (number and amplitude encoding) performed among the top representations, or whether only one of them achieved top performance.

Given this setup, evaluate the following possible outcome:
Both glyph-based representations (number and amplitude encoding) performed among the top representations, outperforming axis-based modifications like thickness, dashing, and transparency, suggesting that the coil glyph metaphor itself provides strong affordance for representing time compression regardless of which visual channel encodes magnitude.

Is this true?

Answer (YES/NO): NO